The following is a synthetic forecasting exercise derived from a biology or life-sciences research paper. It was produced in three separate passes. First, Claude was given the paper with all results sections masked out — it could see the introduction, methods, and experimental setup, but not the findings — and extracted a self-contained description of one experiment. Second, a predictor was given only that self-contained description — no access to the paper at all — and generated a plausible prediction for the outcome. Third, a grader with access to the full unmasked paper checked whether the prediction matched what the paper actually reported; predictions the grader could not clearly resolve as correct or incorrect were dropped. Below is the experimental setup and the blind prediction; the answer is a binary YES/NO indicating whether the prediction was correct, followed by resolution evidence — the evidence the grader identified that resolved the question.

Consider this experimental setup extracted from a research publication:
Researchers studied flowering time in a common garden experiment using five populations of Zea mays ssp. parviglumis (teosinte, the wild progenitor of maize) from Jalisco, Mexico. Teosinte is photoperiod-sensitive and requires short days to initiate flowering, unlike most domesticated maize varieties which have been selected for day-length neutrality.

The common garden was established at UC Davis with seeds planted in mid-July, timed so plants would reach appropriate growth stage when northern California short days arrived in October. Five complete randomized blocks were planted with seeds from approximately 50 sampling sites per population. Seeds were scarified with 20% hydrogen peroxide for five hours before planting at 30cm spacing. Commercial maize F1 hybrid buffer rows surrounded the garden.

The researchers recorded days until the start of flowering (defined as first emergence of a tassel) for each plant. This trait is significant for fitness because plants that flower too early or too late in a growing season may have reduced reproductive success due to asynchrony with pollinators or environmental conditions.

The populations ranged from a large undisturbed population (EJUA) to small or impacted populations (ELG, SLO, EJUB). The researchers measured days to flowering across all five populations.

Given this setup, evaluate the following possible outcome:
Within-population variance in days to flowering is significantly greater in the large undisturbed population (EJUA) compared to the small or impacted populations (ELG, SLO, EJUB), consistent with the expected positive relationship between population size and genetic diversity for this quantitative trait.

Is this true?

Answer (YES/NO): NO